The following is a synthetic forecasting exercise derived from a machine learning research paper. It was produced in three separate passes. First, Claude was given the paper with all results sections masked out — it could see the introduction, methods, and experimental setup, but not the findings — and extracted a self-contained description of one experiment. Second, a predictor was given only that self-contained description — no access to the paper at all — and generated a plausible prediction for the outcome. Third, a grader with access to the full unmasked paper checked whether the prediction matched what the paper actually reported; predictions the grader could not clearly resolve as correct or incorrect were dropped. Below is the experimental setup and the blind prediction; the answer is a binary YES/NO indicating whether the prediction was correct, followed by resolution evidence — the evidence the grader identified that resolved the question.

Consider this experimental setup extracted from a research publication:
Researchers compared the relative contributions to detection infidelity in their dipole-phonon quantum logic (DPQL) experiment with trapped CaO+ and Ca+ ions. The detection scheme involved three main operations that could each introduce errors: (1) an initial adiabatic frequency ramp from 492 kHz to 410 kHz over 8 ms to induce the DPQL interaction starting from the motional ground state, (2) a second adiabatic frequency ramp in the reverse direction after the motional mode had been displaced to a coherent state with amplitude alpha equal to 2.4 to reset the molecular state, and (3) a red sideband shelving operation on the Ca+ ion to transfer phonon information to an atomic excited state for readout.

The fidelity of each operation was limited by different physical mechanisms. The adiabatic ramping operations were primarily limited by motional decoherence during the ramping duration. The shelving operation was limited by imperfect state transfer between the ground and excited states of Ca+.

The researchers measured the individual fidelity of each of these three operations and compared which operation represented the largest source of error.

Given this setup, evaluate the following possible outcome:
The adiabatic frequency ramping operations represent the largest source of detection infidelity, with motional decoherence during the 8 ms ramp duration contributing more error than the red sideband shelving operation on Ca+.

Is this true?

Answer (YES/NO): YES